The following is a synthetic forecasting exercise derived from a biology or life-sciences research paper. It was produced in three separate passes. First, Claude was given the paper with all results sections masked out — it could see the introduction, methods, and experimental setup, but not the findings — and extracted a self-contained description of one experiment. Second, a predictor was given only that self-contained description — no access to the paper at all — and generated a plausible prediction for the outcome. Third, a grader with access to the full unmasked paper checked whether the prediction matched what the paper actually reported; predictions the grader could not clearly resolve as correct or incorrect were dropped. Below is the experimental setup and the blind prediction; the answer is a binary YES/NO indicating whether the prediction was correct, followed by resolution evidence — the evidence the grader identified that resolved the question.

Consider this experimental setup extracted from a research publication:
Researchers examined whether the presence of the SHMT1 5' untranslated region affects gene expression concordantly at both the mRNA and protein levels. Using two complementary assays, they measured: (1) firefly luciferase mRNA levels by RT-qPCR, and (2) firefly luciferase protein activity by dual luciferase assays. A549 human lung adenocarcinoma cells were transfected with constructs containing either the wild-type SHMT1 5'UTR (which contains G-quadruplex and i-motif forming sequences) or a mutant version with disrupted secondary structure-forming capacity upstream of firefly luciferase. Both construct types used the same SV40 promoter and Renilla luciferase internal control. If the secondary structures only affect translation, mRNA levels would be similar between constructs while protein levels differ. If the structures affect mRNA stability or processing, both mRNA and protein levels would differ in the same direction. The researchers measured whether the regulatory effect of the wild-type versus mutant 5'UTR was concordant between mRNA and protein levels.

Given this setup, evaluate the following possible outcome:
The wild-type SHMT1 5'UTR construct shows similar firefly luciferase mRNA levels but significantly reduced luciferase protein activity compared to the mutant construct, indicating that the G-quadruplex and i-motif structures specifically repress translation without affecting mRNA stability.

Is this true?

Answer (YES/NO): NO